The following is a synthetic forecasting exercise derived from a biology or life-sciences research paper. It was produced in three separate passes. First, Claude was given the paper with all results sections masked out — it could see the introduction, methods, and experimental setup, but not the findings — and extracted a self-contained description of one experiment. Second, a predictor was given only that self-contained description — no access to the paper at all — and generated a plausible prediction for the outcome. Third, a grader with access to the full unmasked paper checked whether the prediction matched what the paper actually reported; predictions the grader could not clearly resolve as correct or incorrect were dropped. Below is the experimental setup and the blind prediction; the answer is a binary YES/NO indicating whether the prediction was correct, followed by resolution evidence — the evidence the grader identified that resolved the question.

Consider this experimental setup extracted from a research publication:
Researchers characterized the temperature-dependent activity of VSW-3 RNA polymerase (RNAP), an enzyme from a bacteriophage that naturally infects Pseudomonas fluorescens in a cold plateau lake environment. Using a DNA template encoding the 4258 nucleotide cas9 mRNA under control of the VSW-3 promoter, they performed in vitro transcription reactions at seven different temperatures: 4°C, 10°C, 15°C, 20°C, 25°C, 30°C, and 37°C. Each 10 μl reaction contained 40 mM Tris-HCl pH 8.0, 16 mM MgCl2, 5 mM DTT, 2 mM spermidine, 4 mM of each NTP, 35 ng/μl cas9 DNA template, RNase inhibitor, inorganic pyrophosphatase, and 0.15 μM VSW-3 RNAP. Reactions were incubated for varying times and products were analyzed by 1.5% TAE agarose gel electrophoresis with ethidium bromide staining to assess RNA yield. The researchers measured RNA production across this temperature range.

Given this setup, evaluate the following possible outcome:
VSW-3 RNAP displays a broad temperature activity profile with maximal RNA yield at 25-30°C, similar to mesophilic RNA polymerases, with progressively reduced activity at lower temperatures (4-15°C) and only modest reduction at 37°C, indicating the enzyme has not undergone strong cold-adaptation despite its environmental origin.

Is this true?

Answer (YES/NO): NO